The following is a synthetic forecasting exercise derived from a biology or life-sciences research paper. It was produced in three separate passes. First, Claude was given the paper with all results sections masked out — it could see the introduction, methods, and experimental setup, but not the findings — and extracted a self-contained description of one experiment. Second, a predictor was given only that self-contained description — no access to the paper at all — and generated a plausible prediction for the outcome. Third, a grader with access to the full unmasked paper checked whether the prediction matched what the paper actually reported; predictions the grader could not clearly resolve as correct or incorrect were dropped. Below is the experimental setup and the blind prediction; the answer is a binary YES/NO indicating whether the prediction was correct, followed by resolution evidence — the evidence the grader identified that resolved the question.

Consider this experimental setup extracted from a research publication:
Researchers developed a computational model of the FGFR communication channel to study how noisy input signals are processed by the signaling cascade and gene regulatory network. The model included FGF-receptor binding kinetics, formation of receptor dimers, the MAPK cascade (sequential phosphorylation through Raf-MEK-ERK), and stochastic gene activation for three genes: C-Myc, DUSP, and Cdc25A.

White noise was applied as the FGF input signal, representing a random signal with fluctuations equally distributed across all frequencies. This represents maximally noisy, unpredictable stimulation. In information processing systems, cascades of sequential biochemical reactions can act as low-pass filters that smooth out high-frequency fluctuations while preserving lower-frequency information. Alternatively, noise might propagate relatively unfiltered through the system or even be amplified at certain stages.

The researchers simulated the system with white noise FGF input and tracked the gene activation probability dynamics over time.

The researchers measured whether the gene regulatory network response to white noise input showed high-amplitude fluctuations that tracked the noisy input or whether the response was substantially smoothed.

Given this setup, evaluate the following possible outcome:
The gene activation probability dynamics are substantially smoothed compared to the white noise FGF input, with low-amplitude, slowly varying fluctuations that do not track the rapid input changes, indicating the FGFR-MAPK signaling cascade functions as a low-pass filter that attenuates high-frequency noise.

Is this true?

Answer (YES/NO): YES